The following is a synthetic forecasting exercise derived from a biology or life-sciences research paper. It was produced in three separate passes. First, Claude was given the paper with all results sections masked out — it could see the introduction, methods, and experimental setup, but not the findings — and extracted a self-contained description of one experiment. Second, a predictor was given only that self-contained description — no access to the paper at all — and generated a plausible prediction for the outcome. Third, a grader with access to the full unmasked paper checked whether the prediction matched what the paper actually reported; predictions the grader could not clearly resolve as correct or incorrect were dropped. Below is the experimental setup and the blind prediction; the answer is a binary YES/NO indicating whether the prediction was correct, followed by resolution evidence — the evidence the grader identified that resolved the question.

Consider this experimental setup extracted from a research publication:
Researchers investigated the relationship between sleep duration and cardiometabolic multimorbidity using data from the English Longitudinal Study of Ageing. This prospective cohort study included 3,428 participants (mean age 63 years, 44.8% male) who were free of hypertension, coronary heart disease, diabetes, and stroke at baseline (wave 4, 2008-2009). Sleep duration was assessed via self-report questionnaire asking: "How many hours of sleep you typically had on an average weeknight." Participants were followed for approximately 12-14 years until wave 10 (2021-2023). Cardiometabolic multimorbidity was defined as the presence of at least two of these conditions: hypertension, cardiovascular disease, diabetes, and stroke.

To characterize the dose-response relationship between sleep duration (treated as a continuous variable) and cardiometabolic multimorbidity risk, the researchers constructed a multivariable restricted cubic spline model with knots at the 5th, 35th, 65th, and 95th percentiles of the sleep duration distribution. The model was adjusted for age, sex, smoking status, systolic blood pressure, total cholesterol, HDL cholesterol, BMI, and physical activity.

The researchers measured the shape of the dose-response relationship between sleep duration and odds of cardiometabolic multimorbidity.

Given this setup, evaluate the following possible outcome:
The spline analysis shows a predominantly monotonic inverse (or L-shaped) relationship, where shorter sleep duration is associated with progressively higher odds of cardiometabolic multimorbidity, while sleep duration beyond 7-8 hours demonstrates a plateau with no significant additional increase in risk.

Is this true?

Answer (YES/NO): NO